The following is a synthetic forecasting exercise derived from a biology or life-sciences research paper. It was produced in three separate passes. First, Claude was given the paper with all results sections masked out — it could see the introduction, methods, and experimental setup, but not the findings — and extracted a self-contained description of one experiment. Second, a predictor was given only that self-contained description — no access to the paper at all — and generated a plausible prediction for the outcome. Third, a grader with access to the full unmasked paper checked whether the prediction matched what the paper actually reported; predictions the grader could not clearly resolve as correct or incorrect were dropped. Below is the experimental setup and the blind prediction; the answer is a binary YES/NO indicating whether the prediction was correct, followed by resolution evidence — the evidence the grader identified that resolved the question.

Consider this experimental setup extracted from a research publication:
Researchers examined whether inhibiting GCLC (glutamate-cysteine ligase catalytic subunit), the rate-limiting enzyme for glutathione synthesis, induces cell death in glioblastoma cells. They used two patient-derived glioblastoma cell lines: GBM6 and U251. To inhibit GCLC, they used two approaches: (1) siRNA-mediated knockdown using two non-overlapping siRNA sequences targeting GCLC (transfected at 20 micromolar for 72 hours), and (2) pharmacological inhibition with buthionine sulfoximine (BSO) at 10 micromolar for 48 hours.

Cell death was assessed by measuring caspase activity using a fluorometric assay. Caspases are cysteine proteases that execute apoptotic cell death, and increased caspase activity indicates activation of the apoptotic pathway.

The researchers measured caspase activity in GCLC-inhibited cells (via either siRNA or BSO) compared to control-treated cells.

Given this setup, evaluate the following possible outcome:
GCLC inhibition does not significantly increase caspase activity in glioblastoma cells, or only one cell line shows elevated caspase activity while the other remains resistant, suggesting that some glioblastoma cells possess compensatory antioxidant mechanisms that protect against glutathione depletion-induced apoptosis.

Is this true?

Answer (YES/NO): NO